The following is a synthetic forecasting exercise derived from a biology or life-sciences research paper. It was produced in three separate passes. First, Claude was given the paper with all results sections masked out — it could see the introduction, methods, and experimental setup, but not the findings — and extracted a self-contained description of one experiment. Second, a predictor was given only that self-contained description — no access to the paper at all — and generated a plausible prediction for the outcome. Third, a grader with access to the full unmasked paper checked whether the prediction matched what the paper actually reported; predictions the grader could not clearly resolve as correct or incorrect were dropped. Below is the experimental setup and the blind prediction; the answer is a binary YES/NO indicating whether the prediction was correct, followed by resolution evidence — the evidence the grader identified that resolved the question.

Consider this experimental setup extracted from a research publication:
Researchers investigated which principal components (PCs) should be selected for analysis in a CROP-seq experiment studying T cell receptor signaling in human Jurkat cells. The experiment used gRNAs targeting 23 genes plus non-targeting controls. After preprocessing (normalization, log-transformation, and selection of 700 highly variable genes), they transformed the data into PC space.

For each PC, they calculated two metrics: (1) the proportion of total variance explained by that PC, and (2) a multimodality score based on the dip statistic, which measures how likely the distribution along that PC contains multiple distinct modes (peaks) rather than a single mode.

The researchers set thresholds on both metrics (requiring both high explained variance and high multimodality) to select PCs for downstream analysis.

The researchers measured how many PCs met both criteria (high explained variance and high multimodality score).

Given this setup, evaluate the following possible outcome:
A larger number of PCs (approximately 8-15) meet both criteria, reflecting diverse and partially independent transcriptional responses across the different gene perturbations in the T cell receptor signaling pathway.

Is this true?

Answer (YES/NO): NO